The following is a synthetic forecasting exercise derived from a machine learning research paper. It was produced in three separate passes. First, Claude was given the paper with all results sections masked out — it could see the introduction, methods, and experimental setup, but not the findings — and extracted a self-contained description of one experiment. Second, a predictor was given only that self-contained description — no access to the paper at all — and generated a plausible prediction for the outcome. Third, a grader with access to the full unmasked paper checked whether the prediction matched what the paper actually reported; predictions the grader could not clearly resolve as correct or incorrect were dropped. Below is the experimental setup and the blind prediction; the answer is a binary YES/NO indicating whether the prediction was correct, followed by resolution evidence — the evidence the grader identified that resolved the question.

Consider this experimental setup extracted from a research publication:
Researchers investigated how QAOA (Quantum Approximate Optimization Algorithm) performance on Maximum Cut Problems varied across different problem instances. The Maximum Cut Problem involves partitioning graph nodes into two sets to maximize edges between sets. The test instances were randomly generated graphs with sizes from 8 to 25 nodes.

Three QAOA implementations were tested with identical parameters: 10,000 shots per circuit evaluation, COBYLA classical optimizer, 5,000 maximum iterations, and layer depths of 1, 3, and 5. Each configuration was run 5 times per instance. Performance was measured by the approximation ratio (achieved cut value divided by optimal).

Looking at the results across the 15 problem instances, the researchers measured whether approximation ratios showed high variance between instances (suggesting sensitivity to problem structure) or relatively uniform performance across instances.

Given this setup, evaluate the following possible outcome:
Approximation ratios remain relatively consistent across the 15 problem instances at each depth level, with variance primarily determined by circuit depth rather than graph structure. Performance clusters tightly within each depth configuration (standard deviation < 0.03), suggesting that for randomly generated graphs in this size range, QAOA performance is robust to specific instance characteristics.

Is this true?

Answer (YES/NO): NO